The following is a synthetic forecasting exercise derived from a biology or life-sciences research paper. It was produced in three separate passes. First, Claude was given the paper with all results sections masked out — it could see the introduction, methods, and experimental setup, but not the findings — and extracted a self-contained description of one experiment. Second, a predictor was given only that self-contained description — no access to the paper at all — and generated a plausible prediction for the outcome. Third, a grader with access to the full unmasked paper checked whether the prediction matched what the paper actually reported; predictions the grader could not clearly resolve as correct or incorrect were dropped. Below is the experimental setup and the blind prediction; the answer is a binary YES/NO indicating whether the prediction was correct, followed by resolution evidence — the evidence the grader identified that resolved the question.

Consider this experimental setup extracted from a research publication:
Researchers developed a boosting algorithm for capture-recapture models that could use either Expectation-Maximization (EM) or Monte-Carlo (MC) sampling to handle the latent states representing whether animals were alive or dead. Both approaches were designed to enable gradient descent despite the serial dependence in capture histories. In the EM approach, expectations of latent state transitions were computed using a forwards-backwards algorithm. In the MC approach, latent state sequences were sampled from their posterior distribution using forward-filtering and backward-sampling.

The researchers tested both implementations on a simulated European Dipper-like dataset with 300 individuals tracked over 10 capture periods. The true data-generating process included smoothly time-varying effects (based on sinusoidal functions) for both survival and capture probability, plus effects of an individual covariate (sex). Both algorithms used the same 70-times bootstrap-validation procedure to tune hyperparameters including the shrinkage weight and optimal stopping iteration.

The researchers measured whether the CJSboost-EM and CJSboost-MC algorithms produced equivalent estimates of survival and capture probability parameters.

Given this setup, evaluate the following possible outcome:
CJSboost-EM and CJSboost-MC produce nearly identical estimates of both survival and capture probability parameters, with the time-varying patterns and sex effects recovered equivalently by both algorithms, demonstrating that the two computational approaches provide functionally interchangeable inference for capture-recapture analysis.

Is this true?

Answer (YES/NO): NO